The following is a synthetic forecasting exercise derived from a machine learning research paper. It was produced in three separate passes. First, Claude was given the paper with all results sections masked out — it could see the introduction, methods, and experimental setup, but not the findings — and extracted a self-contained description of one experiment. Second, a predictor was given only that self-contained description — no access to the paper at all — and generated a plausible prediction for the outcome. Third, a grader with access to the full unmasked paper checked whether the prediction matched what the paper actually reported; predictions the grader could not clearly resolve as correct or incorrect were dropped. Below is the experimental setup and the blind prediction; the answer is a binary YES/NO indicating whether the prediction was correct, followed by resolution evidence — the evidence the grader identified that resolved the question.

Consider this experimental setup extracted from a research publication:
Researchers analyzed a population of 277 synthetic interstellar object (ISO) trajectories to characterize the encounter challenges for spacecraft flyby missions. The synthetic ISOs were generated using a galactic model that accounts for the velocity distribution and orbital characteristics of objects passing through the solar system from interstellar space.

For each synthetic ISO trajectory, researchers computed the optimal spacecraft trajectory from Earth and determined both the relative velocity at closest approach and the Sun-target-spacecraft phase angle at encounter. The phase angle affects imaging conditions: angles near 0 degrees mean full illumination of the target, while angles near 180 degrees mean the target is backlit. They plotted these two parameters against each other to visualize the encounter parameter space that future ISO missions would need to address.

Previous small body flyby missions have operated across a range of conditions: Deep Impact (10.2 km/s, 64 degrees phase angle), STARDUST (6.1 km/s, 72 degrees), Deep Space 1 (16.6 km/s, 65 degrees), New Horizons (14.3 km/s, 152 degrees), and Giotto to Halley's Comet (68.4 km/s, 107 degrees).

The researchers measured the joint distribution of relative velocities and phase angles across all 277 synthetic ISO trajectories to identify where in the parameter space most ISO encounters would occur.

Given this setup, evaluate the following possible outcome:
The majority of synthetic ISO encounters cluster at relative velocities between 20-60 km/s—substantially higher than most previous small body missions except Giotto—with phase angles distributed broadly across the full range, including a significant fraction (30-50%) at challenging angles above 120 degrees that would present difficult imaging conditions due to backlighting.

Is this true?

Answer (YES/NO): NO